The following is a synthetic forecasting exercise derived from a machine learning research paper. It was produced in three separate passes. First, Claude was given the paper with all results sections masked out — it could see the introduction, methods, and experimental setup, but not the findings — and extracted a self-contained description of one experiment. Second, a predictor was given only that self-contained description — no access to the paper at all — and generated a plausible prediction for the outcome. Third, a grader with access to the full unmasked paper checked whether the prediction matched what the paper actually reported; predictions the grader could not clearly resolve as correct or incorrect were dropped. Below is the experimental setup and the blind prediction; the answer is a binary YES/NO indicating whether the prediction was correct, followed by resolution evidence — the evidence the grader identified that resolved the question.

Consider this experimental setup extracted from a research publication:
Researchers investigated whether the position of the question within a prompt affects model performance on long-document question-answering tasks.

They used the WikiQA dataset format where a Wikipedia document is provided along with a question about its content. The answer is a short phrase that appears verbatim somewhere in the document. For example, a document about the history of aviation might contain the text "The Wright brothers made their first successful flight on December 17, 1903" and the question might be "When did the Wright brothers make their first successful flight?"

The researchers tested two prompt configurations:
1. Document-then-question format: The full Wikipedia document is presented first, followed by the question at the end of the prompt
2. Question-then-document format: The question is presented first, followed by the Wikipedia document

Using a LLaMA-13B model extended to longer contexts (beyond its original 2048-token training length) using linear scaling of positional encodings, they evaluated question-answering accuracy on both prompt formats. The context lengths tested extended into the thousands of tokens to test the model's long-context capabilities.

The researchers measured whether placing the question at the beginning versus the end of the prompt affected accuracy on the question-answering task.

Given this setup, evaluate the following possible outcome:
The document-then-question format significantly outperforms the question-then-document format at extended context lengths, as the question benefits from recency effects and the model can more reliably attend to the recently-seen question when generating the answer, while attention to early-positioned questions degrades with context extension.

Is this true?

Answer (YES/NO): YES